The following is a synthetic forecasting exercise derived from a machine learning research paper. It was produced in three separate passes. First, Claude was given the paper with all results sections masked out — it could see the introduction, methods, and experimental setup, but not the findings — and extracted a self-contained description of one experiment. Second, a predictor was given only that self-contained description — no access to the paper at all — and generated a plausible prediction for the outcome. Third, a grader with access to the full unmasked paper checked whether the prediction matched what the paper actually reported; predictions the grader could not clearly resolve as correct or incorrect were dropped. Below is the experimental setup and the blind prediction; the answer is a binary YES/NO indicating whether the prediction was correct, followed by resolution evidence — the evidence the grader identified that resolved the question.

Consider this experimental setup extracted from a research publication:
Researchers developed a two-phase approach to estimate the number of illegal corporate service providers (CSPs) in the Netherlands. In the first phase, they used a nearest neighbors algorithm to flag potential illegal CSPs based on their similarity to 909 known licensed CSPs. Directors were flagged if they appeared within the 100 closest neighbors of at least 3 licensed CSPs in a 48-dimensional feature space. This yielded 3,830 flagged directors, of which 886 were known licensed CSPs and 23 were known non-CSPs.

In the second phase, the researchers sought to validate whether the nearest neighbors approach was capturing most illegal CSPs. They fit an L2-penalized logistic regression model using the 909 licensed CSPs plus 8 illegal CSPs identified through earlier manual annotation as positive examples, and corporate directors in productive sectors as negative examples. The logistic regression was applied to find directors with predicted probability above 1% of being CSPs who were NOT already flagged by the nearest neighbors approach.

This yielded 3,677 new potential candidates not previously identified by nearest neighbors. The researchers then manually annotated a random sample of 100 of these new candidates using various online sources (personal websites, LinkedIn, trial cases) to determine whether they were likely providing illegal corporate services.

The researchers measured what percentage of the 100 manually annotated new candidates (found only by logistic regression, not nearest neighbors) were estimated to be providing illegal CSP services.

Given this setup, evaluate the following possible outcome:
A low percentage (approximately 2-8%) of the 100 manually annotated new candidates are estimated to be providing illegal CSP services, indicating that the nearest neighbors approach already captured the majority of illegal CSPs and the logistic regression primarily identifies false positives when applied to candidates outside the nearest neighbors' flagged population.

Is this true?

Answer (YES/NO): NO